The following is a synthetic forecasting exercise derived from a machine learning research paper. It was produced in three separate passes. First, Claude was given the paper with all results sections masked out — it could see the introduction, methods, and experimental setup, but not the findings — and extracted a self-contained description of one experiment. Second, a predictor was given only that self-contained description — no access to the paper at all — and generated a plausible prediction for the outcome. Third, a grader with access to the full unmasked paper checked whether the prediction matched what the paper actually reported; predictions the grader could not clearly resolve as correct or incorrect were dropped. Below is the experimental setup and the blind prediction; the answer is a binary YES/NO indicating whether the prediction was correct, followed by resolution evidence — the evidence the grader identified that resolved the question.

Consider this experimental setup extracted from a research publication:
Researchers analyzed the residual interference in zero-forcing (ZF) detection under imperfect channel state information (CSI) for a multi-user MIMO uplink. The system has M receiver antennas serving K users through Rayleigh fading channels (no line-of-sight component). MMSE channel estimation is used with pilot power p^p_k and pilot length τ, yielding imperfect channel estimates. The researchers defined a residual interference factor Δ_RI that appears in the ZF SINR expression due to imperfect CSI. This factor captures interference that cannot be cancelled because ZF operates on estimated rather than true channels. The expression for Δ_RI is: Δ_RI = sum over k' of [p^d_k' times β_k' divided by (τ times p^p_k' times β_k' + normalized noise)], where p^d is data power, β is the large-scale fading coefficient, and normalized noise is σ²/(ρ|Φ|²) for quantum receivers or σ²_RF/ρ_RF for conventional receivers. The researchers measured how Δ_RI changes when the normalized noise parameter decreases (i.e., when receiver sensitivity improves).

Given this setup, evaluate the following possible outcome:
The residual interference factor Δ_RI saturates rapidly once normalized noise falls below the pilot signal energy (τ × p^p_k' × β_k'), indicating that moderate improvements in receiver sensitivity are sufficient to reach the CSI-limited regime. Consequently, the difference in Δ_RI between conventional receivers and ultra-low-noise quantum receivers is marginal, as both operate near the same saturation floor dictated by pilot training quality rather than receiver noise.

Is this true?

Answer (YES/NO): NO